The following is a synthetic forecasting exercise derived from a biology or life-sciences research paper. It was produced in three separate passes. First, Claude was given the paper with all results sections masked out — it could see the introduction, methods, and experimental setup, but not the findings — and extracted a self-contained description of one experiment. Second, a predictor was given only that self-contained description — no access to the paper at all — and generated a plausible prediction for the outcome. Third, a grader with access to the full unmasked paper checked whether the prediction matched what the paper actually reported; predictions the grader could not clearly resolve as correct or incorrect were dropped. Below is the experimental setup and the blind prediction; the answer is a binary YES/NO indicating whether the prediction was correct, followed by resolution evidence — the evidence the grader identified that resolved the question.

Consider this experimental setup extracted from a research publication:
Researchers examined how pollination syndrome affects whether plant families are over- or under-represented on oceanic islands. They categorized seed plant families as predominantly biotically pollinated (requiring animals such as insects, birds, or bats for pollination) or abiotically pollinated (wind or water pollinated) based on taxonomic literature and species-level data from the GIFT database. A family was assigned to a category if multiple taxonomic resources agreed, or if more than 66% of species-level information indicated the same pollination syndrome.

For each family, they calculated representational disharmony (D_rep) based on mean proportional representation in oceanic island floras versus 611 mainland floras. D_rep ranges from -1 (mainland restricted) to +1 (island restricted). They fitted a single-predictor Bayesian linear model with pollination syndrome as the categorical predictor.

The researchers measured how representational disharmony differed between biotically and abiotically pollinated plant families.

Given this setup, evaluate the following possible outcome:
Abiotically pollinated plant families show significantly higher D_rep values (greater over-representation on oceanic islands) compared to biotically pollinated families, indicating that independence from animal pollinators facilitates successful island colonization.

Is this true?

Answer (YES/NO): YES